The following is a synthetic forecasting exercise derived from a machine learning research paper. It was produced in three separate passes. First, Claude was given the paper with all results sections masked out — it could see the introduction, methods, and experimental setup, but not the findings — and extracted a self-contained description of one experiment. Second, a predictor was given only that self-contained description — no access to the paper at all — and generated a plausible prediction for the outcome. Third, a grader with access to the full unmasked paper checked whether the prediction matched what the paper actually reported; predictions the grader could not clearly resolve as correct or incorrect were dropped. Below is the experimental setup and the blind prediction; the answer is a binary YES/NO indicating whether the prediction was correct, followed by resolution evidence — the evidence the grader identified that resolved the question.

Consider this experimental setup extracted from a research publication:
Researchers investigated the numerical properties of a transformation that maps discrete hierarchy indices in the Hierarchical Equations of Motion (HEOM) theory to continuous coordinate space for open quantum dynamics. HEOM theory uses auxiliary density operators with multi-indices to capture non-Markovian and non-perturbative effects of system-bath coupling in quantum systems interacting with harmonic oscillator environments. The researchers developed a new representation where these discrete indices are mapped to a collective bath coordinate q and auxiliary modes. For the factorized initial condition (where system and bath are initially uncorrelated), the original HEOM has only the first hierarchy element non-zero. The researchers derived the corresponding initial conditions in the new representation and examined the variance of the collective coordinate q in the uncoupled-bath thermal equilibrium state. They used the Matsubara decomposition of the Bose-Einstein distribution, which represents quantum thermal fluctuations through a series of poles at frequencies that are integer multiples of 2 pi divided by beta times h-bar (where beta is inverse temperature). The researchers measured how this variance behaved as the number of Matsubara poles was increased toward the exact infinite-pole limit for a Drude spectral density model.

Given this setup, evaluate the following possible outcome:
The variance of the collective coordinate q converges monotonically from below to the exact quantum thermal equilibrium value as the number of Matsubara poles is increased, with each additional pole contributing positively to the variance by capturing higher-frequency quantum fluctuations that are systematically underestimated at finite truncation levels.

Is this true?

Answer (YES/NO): NO